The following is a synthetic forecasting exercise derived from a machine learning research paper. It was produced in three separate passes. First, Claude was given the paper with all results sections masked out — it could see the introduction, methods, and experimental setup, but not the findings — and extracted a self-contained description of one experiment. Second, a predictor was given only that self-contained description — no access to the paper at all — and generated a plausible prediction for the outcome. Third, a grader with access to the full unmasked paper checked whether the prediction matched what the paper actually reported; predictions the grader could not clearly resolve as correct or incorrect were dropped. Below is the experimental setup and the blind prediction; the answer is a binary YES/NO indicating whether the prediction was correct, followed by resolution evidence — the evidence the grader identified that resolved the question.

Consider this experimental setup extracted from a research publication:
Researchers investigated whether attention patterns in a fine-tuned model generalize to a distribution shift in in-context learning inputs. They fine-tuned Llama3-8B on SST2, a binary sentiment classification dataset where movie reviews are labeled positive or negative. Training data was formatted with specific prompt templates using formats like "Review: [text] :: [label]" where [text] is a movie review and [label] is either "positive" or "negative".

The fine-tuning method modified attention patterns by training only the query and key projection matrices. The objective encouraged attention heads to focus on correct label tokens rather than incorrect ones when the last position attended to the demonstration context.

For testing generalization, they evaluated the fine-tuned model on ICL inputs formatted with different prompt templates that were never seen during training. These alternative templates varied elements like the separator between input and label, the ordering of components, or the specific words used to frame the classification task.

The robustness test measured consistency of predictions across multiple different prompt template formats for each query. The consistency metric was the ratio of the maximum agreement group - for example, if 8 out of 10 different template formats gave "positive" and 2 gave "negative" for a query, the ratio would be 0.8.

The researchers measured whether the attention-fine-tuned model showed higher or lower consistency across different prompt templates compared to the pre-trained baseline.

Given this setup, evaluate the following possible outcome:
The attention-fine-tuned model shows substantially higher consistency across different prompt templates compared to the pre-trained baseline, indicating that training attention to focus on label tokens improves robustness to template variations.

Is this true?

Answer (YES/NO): YES